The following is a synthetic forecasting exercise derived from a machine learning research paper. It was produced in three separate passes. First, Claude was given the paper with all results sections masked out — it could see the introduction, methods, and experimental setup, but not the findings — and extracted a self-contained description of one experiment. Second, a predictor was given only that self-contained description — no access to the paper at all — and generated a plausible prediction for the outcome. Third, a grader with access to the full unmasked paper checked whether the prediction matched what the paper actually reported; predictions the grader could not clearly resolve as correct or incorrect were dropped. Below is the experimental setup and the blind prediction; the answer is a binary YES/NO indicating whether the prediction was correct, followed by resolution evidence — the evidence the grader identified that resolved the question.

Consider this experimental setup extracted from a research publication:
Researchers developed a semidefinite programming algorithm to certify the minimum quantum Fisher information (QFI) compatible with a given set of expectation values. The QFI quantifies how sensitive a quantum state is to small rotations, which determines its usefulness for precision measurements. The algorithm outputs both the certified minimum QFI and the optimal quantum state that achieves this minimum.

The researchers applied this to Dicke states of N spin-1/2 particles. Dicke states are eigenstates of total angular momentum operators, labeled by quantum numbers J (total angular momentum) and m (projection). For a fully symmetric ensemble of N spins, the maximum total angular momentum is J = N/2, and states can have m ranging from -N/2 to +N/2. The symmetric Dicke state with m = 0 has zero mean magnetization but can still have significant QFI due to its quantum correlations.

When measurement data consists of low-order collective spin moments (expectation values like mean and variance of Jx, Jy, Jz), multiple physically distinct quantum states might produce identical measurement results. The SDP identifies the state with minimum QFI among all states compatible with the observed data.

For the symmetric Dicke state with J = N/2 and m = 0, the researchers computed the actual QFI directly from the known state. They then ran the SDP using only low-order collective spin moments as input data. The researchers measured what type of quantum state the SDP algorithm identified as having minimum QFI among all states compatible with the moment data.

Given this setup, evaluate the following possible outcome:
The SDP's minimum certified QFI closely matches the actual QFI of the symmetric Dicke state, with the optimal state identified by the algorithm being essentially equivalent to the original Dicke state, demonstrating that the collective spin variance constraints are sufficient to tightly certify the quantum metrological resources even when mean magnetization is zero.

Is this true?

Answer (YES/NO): YES